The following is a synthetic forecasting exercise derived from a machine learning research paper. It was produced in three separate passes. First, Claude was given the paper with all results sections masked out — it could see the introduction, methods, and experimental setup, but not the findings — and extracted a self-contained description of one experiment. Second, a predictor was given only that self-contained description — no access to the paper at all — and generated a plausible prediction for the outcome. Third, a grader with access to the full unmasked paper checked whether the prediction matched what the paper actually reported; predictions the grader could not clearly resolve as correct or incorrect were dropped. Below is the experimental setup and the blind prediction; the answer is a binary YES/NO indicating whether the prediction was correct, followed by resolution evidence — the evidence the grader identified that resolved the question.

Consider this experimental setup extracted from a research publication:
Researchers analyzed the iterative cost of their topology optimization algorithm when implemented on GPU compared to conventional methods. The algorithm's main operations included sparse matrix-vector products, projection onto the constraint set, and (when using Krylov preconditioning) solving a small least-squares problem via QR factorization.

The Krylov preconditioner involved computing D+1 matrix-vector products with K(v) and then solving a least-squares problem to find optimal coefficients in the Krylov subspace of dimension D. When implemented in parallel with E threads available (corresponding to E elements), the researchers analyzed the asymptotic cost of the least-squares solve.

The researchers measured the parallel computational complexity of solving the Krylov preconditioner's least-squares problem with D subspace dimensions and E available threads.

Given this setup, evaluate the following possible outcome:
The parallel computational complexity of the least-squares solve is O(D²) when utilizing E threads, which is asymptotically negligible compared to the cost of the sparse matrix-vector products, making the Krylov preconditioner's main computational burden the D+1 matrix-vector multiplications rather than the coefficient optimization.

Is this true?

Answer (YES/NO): NO